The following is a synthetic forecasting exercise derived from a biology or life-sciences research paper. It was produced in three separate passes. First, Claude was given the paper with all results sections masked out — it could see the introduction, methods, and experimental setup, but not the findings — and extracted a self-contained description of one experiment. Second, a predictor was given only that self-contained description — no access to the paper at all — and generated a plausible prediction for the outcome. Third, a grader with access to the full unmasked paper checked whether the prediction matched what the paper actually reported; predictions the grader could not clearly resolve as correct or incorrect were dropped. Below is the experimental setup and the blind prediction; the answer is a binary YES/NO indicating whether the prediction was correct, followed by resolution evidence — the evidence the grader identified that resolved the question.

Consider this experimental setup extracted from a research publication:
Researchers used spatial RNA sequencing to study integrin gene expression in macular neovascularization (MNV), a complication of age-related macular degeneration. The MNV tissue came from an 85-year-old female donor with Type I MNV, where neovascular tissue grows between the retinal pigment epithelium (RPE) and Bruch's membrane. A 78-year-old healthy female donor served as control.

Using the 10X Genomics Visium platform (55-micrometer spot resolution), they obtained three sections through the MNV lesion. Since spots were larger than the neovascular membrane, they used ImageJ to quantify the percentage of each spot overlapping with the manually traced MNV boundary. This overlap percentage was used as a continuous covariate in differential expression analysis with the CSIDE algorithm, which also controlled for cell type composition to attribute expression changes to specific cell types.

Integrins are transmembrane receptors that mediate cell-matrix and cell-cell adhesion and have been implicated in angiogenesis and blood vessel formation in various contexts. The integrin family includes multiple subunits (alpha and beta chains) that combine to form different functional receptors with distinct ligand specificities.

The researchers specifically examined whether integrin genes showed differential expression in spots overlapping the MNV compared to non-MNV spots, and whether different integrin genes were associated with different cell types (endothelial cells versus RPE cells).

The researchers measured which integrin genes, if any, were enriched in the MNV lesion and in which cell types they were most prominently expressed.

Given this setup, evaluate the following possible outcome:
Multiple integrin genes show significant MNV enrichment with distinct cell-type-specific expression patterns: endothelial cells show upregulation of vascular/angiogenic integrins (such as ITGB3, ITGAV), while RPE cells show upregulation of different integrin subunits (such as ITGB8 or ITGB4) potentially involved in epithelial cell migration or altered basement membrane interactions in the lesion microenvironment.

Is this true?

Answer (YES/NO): NO